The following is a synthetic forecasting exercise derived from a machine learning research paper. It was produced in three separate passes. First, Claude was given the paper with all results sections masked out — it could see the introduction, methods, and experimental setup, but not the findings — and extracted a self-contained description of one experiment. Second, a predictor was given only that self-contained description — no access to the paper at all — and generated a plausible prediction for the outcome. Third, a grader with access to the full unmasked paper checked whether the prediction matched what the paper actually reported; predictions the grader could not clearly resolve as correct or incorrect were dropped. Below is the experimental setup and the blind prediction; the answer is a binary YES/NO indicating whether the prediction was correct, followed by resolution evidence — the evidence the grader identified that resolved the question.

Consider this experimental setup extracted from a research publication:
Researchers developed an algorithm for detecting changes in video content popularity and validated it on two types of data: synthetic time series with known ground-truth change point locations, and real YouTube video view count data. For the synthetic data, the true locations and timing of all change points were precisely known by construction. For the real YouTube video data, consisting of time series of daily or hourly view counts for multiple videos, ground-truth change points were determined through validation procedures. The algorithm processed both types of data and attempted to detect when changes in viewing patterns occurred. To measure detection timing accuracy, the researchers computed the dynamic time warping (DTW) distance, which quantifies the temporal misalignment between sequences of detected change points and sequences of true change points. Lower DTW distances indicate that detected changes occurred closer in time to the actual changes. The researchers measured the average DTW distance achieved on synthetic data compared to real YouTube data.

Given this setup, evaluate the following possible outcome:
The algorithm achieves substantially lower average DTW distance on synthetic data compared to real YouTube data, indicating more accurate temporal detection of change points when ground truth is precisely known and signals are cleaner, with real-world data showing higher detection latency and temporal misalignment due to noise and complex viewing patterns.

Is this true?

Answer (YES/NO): YES